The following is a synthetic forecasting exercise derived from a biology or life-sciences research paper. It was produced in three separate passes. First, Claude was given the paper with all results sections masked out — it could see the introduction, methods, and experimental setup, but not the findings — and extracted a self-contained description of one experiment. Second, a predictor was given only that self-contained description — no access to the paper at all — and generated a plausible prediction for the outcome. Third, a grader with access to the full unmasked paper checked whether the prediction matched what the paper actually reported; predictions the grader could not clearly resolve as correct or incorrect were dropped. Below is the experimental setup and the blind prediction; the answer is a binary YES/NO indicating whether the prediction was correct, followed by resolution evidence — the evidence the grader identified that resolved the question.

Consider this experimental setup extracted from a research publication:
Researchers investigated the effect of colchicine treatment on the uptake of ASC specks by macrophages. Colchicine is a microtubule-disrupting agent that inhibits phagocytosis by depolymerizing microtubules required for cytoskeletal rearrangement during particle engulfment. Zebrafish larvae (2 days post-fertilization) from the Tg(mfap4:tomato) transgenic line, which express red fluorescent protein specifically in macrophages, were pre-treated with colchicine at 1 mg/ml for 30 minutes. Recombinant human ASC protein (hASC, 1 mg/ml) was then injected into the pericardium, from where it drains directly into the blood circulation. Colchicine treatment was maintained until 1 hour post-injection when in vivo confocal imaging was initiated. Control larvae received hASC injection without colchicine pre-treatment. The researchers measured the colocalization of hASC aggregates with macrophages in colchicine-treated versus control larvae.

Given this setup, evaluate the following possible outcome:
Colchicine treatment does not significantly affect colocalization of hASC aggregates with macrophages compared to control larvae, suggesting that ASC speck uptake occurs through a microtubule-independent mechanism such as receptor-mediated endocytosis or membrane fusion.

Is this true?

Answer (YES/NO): NO